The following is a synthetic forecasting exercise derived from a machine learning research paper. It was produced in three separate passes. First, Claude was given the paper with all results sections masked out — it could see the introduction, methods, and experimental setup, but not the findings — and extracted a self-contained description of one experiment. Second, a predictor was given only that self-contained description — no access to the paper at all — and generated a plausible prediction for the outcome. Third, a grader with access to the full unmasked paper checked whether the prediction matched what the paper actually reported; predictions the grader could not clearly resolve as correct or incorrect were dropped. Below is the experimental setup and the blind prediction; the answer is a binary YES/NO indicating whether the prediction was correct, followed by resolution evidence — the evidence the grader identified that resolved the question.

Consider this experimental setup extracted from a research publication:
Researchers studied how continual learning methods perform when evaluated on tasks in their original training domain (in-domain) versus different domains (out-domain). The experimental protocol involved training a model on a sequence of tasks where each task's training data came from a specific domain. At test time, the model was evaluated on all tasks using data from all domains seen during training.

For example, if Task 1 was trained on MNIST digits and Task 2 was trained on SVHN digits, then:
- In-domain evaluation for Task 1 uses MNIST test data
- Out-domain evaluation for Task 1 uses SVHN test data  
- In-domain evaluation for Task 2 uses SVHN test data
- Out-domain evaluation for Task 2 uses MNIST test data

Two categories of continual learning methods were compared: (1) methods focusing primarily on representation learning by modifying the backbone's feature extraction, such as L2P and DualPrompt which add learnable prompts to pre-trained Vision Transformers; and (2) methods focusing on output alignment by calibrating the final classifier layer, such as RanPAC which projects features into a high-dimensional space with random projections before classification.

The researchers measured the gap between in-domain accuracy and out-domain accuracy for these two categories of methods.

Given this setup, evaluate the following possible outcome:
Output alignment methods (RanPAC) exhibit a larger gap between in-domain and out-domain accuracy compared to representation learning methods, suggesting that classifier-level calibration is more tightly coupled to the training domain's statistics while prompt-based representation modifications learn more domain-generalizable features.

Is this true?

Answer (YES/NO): YES